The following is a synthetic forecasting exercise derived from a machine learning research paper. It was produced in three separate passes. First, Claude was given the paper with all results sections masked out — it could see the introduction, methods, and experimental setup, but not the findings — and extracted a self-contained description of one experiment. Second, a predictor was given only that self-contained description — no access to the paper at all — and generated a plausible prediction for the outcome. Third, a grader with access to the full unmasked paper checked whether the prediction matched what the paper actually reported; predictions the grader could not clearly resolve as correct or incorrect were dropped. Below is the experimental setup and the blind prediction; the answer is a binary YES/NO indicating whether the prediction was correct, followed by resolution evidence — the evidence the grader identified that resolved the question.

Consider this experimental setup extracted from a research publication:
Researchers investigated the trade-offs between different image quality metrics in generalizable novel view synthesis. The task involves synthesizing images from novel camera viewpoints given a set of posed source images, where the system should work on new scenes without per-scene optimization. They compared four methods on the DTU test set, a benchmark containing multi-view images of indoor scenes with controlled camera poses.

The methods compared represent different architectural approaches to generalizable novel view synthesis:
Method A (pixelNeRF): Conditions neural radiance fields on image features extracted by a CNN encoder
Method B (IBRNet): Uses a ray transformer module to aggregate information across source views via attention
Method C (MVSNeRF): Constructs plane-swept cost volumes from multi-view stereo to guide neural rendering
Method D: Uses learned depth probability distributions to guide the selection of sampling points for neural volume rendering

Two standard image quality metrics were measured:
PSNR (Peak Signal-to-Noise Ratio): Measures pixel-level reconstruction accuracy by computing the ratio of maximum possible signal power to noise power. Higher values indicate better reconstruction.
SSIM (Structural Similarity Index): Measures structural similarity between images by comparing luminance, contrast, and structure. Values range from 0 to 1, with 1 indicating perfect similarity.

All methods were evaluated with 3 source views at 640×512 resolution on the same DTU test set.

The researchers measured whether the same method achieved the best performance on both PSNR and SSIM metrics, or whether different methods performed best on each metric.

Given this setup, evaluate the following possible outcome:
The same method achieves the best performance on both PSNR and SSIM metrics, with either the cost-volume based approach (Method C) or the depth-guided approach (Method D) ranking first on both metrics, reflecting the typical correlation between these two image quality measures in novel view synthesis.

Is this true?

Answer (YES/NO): NO